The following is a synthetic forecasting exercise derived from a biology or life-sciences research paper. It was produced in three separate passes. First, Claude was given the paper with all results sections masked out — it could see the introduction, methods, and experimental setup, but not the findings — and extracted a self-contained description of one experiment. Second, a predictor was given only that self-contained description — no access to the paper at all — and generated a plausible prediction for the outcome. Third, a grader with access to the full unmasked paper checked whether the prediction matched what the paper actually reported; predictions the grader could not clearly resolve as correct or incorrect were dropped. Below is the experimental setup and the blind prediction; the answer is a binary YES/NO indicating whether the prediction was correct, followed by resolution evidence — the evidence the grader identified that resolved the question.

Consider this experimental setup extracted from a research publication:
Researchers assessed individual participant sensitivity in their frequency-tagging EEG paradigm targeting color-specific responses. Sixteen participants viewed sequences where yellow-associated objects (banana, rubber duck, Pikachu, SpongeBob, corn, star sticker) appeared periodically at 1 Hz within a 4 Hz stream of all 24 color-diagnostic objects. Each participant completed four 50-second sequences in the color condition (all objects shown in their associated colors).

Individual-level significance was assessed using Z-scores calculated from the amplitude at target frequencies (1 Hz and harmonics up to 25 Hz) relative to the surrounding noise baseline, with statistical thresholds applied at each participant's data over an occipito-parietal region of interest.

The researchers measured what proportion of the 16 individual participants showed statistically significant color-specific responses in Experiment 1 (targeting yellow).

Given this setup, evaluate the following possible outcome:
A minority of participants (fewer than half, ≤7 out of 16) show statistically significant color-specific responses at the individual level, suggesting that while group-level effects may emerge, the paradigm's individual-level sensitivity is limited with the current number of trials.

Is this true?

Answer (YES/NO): NO